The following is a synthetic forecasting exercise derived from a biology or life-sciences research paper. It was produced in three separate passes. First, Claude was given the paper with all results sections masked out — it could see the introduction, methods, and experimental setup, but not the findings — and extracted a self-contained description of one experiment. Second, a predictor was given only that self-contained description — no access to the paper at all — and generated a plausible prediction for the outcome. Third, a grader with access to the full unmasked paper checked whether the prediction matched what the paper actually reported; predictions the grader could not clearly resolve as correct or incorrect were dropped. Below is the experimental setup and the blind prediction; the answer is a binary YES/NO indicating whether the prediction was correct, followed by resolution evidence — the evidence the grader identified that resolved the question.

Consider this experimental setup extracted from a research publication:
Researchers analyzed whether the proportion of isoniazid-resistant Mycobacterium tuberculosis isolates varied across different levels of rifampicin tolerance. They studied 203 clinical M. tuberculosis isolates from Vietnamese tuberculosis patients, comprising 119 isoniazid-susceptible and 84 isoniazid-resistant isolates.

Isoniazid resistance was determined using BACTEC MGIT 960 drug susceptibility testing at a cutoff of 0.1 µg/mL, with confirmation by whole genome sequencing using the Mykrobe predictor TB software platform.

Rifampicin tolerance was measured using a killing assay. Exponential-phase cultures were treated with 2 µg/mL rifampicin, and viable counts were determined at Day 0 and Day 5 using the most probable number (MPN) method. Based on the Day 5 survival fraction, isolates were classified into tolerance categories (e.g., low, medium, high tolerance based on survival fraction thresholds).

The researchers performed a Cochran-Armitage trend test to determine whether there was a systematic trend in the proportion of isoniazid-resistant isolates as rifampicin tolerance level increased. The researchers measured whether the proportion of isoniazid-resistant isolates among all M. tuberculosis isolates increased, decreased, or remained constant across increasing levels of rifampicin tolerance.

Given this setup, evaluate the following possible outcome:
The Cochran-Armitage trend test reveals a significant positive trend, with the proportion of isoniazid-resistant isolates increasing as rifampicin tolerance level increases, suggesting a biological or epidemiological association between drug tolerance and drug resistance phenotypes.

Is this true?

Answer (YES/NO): YES